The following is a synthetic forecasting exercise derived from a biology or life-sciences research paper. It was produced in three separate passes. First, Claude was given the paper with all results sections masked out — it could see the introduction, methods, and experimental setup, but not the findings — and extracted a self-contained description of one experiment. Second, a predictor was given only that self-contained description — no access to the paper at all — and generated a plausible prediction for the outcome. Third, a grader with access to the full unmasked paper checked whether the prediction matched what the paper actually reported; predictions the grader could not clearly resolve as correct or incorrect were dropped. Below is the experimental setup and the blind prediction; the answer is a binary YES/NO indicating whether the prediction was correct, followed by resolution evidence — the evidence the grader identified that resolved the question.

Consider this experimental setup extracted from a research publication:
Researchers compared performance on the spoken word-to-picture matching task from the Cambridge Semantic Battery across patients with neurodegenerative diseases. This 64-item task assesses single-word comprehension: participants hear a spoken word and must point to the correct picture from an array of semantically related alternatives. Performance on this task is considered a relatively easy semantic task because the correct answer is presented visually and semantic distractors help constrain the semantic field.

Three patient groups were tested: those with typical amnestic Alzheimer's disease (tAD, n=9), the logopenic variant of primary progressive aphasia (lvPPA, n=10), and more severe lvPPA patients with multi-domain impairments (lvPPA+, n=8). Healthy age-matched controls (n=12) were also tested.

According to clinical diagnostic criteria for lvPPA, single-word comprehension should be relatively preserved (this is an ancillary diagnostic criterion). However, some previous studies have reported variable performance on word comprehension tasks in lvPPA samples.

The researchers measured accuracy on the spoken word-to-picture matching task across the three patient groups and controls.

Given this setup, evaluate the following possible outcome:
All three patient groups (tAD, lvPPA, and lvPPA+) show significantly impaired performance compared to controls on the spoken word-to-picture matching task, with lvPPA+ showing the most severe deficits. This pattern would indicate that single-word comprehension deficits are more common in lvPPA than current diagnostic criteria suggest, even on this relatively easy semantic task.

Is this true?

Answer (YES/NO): NO